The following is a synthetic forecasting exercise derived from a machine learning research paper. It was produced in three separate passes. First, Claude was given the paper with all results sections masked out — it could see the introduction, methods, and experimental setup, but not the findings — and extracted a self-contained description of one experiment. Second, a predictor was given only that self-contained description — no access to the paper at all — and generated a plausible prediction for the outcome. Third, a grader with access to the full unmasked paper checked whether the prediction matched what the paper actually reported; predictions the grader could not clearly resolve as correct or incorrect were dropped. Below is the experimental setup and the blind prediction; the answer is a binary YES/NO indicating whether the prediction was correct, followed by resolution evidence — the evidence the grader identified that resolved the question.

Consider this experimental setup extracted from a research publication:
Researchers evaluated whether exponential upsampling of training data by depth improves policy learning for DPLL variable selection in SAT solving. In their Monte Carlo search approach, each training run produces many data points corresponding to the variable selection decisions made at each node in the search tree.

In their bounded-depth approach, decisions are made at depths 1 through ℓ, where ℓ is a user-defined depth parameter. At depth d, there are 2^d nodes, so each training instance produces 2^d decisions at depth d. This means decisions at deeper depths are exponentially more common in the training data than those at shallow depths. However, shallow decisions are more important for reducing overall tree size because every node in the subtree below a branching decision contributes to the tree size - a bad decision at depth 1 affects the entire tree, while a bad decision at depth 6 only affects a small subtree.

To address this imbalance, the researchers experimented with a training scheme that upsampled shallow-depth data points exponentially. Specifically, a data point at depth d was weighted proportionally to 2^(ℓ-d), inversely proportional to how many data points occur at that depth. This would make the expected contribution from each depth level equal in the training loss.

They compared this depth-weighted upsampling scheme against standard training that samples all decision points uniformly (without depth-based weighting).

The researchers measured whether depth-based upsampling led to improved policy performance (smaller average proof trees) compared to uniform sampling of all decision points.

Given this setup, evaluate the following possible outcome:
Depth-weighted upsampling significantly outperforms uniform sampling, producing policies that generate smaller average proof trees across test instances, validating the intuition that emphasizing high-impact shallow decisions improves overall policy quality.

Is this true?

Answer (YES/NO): NO